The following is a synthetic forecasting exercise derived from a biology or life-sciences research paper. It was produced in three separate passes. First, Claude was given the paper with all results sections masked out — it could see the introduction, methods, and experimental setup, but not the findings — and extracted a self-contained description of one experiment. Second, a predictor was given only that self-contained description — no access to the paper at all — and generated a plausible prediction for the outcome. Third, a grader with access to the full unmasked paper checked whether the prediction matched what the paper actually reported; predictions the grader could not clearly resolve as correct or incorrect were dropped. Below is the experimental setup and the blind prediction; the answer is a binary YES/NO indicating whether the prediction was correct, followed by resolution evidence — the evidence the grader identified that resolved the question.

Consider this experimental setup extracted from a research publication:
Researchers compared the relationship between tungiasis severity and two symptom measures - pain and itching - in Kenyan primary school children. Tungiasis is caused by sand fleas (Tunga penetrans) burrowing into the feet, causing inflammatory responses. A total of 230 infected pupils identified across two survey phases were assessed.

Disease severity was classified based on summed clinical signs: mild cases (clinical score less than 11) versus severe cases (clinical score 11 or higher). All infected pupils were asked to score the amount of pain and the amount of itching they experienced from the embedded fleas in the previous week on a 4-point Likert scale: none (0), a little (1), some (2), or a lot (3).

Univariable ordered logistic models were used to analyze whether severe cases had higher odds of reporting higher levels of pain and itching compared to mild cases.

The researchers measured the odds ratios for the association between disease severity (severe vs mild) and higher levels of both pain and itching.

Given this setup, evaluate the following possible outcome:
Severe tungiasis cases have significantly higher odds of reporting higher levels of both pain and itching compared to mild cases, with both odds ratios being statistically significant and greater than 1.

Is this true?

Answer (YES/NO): YES